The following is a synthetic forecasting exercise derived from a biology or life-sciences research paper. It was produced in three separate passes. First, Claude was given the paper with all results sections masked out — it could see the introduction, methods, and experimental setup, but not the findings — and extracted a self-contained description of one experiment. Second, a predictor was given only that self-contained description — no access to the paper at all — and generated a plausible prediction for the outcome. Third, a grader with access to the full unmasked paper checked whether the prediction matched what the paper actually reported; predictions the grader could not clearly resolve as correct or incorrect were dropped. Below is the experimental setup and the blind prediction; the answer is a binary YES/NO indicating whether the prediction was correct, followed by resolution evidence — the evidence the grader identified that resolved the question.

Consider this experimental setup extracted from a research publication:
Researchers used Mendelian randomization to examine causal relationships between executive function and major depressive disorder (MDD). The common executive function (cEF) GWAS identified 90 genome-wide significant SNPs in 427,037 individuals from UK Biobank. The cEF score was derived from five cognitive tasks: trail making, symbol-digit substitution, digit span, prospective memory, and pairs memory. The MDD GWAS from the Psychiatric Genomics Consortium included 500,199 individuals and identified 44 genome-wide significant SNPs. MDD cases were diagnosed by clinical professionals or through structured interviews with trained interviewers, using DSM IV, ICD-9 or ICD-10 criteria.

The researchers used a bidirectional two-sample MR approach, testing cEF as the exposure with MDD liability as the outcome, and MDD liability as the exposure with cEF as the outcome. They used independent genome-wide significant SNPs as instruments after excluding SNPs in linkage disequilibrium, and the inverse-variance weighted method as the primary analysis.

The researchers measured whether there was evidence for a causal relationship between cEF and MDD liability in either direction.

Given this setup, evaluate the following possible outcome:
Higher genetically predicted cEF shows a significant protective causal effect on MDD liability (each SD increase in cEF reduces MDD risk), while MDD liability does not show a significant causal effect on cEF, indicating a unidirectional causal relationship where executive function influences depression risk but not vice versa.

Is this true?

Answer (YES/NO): YES